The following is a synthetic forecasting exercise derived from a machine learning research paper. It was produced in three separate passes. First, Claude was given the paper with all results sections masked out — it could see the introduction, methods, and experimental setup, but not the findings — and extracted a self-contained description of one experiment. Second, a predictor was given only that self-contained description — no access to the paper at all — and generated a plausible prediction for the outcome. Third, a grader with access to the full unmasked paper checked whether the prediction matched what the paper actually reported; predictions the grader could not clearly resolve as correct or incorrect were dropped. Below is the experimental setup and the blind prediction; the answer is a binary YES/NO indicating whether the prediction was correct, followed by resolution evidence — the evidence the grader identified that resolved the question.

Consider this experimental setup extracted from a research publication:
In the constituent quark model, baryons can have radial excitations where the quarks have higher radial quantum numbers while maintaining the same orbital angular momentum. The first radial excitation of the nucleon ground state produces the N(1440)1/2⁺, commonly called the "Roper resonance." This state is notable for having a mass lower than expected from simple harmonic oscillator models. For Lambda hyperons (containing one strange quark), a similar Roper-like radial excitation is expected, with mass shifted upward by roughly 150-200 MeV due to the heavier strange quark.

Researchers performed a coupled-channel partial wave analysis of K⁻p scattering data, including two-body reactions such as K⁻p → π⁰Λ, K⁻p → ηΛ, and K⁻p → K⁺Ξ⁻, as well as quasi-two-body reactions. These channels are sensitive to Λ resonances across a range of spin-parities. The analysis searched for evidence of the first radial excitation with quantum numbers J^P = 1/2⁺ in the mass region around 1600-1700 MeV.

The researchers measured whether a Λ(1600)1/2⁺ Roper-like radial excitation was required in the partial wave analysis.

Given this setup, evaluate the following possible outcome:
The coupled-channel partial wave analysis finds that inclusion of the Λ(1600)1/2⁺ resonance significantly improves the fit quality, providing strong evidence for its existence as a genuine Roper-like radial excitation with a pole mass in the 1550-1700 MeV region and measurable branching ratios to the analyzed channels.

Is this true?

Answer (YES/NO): YES